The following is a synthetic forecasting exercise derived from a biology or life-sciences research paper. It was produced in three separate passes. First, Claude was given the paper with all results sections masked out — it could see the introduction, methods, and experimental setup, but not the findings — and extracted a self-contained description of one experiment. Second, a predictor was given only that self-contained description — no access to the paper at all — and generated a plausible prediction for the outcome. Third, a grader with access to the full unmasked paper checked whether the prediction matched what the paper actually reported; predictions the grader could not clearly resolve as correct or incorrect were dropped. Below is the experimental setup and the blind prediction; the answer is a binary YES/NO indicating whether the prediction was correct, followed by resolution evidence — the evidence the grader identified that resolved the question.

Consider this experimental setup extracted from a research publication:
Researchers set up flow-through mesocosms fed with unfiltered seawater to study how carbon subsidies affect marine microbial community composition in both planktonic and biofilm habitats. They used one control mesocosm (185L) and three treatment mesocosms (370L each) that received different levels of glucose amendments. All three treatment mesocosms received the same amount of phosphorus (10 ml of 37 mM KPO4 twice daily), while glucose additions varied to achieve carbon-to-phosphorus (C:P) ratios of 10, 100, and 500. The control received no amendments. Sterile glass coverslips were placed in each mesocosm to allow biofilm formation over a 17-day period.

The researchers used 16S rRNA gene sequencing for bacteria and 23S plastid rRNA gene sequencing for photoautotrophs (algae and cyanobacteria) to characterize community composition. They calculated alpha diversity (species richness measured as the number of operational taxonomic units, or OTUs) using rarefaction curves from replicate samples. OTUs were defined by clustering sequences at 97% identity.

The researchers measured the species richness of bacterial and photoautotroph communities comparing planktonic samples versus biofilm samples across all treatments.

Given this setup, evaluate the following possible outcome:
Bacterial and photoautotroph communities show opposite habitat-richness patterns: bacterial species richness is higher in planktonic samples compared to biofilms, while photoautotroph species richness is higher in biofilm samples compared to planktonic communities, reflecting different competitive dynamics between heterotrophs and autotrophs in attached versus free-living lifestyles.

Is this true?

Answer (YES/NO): NO